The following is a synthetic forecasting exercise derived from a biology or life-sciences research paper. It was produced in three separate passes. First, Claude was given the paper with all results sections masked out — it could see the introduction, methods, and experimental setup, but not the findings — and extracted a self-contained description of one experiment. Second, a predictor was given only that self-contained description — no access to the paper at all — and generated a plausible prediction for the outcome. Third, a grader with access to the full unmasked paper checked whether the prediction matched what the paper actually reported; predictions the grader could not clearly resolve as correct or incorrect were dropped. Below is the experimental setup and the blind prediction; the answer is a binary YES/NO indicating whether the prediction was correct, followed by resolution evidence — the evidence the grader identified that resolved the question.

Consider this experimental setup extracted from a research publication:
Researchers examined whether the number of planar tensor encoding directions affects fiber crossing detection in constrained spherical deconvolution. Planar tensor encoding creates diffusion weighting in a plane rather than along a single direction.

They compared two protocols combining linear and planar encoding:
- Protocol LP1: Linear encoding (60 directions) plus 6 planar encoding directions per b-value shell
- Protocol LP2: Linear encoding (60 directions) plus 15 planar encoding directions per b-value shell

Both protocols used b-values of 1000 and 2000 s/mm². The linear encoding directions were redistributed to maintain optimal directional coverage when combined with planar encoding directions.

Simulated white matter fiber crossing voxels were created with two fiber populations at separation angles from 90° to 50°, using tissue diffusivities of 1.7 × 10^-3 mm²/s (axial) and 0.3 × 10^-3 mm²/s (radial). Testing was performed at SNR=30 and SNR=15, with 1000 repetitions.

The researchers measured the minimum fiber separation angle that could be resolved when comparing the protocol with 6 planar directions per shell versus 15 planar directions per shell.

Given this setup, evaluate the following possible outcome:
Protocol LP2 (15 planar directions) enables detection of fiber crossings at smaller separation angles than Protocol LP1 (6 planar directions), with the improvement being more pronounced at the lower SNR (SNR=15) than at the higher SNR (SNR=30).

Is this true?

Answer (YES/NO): NO